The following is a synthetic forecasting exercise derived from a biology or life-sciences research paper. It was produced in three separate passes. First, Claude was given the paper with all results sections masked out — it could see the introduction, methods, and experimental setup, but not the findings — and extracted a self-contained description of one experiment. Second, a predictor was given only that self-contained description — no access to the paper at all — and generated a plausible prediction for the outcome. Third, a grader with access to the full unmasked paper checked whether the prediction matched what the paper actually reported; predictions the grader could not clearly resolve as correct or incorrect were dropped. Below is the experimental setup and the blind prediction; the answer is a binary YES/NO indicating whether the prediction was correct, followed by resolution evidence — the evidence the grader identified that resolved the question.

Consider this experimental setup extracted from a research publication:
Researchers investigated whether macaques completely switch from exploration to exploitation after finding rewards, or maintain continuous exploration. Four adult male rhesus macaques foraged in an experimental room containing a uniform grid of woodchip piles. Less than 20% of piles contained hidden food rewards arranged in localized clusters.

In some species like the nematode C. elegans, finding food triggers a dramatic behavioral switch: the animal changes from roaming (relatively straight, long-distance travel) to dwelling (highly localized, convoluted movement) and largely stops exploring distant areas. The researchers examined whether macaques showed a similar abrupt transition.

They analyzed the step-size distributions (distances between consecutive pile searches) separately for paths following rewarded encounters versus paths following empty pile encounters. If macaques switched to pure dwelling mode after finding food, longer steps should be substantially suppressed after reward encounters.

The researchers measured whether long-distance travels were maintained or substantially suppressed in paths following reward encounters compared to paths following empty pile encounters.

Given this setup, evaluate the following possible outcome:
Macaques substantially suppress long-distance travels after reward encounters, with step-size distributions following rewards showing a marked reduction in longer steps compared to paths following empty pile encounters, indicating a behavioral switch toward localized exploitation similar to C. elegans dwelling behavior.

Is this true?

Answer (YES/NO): NO